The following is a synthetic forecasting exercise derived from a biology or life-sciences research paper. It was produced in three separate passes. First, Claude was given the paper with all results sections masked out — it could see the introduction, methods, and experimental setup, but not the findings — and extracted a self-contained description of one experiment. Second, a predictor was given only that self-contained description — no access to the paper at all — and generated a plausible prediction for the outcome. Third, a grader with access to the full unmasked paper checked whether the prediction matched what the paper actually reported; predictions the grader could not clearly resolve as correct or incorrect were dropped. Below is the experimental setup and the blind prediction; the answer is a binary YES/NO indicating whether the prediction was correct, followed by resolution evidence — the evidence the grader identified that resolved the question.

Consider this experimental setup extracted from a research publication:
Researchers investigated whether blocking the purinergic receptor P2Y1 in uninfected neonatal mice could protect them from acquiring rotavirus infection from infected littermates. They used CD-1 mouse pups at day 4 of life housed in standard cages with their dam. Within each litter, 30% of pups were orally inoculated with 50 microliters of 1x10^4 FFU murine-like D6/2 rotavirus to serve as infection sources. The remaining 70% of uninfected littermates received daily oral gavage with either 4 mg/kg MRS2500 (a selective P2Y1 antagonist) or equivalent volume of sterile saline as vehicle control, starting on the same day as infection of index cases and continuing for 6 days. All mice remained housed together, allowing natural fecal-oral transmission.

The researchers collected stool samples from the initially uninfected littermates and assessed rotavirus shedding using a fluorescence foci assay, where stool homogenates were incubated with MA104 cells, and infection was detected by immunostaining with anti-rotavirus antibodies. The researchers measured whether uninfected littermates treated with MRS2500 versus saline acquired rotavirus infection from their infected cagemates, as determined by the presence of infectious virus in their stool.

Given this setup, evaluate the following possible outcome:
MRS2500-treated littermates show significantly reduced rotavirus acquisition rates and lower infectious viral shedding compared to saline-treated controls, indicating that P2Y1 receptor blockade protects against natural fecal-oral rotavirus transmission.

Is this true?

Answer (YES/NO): NO